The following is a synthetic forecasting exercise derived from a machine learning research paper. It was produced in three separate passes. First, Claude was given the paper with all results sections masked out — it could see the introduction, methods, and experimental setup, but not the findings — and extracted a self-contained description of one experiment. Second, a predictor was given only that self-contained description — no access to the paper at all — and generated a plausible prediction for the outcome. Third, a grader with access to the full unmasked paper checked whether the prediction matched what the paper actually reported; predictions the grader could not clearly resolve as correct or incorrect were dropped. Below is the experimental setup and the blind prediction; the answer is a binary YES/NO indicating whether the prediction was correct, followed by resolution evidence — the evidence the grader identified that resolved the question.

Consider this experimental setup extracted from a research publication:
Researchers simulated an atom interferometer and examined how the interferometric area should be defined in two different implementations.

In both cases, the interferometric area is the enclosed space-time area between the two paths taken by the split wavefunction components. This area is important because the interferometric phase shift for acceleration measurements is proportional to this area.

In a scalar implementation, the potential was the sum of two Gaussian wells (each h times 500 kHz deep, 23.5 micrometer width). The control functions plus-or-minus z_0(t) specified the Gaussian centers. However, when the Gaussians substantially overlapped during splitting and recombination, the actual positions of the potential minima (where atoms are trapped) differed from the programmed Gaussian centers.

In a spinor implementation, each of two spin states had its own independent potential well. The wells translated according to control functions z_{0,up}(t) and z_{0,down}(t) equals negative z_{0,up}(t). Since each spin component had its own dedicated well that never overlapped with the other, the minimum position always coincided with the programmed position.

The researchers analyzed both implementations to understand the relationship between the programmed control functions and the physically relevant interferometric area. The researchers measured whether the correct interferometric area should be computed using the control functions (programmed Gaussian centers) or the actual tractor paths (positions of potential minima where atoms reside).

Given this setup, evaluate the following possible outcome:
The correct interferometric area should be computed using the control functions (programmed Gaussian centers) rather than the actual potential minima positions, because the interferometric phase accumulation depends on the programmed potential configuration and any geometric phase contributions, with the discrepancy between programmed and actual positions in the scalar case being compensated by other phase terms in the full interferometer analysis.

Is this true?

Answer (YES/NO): NO